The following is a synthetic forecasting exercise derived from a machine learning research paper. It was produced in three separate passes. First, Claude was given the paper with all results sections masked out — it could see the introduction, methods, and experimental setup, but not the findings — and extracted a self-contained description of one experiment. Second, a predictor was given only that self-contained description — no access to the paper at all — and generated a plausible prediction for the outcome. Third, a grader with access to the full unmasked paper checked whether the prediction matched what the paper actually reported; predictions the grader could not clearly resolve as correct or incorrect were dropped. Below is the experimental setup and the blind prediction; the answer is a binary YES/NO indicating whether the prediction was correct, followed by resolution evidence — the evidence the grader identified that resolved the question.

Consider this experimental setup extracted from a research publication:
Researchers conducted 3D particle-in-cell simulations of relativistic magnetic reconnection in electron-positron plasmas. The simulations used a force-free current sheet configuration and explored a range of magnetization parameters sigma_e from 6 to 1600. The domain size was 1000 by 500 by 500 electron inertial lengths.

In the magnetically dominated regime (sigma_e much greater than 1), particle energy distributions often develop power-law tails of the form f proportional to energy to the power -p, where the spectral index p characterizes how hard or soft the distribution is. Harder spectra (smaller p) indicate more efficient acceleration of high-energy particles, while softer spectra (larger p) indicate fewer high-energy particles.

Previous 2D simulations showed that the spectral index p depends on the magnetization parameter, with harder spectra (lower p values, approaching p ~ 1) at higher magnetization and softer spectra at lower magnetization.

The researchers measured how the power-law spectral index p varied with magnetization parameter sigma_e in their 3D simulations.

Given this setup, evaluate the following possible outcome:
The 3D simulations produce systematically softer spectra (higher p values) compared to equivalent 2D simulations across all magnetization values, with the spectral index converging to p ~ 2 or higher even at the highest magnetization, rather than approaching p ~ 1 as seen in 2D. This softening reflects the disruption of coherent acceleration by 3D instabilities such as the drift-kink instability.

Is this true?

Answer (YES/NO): NO